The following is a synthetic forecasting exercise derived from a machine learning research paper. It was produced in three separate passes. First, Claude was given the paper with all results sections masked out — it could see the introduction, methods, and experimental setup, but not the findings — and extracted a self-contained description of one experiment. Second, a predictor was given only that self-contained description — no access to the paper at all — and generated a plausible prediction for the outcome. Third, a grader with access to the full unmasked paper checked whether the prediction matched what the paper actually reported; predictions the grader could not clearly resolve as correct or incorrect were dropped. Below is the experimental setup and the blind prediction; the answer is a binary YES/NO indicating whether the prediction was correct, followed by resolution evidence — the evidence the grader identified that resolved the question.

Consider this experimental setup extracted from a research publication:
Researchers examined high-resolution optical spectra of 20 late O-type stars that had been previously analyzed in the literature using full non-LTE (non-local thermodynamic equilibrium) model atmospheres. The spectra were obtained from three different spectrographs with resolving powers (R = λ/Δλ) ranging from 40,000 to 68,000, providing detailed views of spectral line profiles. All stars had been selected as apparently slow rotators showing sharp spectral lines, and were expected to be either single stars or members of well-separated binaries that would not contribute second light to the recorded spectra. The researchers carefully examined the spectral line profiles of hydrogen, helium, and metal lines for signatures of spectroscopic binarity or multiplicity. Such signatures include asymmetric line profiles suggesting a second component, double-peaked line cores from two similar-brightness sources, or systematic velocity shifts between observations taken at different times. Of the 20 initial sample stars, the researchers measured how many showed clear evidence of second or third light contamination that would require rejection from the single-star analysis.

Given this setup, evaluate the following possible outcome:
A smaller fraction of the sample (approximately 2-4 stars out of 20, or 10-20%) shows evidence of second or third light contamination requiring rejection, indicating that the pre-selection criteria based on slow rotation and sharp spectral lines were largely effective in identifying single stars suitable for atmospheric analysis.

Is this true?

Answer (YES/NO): YES